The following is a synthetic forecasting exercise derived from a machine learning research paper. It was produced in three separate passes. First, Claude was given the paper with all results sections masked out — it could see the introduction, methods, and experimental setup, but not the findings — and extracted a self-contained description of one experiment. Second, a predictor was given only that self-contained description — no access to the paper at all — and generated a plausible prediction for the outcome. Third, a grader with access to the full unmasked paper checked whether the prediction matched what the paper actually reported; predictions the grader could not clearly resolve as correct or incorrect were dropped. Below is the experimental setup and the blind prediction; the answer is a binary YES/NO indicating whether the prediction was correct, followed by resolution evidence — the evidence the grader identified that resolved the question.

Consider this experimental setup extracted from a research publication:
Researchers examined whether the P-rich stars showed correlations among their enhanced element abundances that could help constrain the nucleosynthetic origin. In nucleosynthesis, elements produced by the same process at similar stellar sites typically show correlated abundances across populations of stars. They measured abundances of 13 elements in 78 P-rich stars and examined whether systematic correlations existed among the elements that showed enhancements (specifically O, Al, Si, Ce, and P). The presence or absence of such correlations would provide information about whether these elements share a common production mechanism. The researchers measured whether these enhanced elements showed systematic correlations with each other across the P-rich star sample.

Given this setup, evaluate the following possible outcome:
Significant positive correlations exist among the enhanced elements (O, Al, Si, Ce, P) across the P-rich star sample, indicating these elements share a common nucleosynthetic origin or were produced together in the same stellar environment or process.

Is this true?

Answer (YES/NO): YES